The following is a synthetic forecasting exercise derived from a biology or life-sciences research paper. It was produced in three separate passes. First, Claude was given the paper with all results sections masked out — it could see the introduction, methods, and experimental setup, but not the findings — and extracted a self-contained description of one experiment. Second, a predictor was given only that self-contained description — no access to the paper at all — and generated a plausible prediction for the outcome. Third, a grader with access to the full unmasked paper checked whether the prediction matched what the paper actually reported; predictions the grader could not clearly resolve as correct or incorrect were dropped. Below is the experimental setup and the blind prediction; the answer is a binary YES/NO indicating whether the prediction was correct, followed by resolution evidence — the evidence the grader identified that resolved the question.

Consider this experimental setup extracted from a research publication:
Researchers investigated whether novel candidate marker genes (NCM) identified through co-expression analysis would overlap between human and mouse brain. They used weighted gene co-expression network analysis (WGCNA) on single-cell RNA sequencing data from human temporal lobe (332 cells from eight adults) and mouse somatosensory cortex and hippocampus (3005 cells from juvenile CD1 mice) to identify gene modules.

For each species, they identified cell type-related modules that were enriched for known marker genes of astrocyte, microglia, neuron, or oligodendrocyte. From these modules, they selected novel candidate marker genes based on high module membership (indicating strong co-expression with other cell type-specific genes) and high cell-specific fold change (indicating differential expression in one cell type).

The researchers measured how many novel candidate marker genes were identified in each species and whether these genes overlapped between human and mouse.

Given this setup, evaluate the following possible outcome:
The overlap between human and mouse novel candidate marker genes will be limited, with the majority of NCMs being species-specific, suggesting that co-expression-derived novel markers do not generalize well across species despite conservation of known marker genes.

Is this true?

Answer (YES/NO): YES